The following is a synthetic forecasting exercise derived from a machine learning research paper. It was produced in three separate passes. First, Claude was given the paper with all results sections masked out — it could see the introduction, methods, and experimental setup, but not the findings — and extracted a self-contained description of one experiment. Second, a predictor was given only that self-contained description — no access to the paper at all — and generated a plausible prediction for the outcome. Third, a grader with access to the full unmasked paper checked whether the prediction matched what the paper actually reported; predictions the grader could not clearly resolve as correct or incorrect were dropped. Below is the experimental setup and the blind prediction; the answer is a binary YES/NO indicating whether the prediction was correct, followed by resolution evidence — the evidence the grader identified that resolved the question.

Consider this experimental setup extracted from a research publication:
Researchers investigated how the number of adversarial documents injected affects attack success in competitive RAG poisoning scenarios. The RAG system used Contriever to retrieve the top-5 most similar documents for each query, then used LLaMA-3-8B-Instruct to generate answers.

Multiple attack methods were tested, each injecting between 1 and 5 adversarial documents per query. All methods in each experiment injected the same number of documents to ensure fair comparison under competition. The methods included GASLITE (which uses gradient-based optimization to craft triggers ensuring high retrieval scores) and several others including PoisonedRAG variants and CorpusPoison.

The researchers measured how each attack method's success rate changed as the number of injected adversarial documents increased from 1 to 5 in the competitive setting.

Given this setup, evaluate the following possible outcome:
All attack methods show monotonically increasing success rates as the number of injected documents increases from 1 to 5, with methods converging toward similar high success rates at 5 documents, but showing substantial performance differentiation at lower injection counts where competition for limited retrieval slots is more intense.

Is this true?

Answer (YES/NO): NO